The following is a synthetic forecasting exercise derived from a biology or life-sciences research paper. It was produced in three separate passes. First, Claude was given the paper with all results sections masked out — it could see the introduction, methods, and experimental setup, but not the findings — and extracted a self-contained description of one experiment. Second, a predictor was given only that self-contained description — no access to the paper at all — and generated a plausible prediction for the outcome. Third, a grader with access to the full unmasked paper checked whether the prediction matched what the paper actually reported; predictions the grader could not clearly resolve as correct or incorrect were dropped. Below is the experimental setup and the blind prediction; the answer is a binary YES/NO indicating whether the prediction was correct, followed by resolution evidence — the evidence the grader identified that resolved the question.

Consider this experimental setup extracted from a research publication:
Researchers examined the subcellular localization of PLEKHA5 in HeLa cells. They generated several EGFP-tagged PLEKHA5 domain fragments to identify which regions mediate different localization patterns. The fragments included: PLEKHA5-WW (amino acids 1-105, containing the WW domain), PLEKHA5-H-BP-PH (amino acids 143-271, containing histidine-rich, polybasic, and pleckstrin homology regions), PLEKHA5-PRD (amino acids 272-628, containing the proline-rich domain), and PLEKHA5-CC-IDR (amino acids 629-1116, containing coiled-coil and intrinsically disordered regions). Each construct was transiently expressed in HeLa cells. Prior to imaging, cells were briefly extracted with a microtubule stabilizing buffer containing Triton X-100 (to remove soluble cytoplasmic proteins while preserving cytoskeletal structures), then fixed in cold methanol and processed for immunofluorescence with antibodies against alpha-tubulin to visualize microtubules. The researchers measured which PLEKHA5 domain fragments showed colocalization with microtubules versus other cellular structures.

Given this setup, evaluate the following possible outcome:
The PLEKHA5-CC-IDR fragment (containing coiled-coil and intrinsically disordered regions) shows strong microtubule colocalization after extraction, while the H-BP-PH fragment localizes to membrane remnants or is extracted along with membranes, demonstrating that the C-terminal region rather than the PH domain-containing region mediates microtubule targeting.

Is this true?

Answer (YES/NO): NO